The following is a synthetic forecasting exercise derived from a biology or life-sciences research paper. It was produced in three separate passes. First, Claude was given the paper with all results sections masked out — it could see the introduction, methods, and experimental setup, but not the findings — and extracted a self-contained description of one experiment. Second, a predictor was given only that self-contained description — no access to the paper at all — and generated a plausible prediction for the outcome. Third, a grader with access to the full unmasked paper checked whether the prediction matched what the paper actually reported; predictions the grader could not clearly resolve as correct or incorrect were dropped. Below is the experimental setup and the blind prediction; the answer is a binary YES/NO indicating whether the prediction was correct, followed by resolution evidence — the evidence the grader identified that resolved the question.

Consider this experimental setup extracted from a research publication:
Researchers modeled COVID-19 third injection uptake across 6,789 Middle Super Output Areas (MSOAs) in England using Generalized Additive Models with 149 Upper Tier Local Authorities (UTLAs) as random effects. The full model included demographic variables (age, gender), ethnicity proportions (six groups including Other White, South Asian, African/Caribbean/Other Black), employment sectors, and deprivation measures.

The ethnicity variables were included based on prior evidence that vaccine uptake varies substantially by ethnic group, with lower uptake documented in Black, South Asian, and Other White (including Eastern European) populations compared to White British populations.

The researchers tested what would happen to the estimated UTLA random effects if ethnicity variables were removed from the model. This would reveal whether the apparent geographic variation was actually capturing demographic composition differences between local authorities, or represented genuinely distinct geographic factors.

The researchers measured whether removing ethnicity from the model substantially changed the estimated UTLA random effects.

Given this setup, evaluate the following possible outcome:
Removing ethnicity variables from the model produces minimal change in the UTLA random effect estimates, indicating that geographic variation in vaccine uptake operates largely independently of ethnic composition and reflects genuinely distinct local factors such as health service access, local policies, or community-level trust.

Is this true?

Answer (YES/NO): NO